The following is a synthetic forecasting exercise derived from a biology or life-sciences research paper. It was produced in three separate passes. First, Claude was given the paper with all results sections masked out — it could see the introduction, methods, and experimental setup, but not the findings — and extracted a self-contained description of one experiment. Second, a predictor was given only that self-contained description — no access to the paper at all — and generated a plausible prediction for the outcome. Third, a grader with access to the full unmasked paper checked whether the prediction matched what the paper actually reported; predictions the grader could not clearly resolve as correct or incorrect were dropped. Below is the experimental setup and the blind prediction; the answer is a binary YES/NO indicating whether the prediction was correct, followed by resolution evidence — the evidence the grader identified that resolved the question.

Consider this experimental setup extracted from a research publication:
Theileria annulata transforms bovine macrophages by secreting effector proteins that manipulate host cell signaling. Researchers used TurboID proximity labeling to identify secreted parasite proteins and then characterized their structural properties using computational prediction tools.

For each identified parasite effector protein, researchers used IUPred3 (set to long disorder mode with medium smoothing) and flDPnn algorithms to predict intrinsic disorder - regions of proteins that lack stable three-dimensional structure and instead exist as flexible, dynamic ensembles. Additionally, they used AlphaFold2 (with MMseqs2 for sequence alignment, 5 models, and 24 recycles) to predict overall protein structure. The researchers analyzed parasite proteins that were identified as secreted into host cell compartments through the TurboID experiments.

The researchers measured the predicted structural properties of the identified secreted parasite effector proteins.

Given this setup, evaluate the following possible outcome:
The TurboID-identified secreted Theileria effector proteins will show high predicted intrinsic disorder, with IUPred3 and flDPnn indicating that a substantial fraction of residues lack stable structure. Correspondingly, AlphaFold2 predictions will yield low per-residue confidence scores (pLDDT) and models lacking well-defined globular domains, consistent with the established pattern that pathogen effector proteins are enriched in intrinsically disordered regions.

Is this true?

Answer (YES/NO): YES